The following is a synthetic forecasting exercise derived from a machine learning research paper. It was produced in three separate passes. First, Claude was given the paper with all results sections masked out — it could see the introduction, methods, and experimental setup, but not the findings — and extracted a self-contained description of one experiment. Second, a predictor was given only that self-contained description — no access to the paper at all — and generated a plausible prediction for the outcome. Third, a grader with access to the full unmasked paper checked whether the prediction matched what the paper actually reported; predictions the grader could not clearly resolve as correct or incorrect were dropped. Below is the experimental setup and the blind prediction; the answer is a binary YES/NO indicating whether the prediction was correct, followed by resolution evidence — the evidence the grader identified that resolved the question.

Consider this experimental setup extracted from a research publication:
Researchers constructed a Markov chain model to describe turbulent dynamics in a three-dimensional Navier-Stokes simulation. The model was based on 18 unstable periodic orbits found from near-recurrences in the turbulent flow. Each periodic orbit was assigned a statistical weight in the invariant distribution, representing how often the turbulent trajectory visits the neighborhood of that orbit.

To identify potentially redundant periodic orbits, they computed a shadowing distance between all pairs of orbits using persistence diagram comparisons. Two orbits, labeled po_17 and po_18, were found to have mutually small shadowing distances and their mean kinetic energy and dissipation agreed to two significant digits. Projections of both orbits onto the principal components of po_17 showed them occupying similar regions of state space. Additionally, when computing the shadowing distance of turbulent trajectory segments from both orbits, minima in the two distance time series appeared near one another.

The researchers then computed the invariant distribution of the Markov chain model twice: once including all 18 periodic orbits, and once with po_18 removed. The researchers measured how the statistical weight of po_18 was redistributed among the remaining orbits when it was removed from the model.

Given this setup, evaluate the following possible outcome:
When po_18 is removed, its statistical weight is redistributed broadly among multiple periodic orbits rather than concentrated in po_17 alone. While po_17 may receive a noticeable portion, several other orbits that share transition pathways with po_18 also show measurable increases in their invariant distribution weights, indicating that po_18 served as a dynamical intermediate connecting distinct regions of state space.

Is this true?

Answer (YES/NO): NO